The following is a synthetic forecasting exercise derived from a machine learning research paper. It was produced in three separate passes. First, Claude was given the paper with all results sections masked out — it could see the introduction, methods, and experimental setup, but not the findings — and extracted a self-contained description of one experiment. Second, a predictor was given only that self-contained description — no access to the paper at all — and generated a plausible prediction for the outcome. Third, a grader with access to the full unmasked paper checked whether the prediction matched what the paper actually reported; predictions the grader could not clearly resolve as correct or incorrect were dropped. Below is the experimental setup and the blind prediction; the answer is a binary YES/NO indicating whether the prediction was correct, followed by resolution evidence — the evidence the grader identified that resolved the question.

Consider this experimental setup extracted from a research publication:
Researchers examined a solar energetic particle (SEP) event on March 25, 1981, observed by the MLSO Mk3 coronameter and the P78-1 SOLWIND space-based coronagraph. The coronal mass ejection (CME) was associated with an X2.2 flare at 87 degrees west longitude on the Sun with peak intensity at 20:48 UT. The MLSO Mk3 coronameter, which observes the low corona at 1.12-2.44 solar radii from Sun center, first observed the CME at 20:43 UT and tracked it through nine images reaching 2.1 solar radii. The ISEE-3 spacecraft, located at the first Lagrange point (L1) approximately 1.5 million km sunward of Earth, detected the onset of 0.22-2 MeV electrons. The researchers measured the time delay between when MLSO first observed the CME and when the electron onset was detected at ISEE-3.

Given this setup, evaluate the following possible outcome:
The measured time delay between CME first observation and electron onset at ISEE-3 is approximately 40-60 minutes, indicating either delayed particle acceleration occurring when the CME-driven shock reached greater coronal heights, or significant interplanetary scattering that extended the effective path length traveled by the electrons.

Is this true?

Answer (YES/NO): NO